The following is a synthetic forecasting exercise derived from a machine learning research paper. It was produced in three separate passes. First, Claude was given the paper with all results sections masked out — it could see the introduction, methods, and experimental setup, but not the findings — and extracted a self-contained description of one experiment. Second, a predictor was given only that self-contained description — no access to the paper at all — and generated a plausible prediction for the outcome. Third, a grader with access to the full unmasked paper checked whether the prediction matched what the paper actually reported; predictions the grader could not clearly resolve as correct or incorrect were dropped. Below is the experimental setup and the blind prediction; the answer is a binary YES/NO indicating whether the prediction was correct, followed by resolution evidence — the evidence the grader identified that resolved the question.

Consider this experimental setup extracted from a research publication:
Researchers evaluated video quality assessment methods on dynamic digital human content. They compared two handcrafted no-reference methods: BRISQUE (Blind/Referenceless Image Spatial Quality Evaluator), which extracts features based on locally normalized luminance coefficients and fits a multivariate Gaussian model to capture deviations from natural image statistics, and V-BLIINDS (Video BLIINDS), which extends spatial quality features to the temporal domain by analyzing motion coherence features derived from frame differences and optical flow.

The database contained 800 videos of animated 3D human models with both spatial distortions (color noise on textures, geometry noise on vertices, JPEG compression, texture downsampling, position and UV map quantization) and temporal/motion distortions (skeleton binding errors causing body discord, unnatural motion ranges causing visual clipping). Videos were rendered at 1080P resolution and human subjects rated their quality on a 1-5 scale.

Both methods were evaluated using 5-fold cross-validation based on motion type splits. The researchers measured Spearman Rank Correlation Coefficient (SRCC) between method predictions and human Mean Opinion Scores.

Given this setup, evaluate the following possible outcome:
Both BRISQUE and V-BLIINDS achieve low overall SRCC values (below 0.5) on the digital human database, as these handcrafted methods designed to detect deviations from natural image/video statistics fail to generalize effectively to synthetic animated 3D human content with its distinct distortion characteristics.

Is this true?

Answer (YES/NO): YES